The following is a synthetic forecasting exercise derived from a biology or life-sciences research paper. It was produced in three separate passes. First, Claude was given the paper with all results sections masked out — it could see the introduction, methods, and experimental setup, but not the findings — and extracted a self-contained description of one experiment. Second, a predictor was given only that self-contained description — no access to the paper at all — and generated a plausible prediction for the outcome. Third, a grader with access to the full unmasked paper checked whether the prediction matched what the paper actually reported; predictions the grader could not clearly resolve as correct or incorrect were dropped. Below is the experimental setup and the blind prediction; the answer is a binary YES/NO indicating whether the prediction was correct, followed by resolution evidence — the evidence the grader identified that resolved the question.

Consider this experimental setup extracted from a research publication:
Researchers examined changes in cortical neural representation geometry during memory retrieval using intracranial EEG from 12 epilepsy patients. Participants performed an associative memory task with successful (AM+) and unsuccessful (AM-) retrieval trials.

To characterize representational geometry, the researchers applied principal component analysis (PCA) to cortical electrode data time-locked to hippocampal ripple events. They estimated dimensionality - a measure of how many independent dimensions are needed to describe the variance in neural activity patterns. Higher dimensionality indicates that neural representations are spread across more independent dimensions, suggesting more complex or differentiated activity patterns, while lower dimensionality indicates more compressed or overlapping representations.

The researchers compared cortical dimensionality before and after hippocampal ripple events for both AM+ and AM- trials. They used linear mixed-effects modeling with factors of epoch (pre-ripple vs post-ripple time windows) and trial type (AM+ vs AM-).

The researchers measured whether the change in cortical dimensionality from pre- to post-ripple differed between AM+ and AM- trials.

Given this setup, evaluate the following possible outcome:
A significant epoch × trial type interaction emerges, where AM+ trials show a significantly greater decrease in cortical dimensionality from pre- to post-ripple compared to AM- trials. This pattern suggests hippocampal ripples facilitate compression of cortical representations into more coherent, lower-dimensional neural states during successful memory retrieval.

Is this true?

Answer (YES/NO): NO